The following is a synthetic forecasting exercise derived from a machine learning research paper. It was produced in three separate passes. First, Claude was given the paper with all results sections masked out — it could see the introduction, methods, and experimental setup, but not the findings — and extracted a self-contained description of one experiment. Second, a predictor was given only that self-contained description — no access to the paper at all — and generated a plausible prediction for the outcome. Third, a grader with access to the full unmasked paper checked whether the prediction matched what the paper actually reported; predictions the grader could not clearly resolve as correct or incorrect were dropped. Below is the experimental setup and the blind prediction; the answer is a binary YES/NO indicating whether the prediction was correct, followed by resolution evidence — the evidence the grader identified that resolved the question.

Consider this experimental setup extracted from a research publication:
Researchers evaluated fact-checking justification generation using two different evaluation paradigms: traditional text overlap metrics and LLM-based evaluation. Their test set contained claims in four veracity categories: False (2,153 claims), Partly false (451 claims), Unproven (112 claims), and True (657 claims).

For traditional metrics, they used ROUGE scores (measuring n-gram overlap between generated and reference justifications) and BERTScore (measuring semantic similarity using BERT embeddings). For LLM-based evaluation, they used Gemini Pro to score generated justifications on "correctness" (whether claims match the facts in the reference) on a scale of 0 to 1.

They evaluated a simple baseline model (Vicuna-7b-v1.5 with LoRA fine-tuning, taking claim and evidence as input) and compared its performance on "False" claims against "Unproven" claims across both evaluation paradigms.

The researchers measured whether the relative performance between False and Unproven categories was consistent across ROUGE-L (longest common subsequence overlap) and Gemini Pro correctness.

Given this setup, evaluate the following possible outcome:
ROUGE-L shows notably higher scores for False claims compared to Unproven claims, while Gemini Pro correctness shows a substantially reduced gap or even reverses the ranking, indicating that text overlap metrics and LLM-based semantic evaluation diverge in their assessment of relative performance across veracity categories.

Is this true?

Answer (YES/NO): NO